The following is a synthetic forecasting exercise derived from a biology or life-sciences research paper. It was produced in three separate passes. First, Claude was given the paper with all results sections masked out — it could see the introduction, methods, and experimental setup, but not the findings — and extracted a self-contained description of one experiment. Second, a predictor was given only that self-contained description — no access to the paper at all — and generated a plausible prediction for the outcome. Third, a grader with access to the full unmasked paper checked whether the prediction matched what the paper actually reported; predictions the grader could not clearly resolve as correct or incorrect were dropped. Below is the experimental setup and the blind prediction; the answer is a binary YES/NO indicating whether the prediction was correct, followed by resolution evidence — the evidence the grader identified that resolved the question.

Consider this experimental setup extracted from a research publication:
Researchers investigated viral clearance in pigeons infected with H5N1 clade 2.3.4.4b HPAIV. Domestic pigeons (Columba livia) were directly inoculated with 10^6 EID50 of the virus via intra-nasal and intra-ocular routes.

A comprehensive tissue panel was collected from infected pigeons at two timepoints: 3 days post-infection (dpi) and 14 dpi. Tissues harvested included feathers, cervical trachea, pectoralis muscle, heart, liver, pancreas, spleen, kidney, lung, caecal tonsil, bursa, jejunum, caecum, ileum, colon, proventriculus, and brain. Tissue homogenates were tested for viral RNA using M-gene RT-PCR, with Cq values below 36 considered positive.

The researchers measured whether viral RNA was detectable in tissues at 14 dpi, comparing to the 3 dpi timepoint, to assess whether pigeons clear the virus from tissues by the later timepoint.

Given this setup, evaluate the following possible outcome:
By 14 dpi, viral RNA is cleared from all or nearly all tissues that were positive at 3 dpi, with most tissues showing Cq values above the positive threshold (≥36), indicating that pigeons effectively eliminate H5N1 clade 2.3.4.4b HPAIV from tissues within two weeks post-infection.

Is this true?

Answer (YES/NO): YES